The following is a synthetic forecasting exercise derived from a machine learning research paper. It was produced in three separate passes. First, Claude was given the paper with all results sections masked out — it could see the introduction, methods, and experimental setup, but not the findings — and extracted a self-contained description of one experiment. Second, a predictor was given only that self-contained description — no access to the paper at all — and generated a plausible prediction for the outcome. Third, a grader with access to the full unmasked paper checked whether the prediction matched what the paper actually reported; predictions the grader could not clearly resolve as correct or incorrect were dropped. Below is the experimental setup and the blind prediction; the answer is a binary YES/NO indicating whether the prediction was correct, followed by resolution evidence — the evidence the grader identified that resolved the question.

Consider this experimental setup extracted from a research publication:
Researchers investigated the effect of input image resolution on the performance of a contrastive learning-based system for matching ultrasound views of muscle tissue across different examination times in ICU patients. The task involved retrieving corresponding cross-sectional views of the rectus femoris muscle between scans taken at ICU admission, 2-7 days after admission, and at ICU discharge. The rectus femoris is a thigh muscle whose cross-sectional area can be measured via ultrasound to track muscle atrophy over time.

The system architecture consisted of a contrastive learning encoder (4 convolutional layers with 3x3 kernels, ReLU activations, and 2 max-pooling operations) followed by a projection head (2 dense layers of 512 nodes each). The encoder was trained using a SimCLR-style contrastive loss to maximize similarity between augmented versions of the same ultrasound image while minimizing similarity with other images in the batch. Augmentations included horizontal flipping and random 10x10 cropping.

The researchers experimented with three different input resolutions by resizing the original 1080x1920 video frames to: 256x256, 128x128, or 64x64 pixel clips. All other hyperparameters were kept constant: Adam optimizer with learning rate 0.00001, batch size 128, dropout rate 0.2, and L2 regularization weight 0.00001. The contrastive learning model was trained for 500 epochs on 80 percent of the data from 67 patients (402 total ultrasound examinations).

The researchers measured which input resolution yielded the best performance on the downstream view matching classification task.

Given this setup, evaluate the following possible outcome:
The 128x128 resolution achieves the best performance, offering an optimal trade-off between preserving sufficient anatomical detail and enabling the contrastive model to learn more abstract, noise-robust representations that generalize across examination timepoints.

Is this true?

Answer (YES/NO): NO